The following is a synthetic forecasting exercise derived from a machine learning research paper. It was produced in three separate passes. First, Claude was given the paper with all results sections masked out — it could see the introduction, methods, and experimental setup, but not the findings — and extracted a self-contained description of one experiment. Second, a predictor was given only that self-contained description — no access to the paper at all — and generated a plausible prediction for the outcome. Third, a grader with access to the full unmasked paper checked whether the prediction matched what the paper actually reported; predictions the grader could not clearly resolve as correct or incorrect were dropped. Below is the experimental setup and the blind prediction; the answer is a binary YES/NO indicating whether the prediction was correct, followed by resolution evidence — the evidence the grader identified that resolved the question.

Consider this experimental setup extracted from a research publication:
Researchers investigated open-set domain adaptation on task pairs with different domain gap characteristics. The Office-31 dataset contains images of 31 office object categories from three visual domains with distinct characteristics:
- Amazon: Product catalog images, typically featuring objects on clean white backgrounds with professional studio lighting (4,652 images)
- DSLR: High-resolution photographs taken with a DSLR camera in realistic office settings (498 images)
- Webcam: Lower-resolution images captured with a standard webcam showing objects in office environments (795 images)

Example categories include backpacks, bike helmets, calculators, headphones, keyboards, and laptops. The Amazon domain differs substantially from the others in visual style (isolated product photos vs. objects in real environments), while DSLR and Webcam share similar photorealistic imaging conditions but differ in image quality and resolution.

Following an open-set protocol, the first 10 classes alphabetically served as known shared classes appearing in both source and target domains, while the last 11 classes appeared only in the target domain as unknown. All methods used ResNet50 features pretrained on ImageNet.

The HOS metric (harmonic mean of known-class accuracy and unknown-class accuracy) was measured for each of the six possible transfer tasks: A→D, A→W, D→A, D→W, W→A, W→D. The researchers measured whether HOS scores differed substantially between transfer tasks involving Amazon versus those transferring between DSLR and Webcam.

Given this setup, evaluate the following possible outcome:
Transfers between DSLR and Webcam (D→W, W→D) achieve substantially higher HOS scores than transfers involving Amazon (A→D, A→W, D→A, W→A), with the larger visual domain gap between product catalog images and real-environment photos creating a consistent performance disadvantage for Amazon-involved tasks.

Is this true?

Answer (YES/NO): NO